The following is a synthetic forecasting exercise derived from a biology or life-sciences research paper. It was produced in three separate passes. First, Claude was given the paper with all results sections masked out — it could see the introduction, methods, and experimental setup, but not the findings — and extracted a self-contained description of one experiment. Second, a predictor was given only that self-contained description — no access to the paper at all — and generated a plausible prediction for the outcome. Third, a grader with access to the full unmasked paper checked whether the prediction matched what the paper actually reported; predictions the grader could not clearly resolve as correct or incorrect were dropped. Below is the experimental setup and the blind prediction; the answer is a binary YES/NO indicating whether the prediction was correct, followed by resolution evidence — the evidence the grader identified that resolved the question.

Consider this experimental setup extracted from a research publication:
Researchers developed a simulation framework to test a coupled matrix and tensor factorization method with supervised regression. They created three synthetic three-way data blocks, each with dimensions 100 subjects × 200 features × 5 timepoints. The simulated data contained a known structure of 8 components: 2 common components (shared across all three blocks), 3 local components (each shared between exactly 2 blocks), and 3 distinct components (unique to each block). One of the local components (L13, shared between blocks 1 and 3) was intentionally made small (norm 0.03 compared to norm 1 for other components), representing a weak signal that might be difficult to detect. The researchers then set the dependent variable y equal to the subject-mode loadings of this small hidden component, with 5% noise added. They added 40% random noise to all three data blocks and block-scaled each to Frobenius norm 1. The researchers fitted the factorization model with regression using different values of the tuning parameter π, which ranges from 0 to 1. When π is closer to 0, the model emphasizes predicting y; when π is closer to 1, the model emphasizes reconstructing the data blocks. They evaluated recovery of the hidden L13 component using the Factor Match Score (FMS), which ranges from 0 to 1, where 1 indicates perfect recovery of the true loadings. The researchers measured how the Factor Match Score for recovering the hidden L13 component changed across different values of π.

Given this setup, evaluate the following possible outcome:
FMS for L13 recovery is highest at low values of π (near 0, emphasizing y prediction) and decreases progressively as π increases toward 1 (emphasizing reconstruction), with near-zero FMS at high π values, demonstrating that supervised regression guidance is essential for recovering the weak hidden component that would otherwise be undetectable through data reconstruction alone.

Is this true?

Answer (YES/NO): NO